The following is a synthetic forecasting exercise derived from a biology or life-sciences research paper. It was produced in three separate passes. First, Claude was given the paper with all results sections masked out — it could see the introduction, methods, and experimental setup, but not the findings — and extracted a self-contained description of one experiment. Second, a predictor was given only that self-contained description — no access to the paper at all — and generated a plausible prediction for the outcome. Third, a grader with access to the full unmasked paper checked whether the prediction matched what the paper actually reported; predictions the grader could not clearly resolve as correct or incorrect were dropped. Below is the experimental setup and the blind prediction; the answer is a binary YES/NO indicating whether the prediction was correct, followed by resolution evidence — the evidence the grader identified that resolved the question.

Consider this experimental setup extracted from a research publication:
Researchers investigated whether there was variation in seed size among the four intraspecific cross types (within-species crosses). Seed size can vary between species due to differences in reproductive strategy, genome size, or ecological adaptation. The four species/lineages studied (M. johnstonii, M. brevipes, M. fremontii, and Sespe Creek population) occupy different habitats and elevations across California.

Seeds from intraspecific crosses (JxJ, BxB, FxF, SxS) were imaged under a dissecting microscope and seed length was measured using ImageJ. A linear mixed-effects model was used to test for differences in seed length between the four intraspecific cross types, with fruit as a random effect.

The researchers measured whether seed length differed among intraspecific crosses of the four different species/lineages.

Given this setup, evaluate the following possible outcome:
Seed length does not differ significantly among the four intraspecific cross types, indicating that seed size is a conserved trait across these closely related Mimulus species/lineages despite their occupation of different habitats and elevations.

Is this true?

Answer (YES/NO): NO